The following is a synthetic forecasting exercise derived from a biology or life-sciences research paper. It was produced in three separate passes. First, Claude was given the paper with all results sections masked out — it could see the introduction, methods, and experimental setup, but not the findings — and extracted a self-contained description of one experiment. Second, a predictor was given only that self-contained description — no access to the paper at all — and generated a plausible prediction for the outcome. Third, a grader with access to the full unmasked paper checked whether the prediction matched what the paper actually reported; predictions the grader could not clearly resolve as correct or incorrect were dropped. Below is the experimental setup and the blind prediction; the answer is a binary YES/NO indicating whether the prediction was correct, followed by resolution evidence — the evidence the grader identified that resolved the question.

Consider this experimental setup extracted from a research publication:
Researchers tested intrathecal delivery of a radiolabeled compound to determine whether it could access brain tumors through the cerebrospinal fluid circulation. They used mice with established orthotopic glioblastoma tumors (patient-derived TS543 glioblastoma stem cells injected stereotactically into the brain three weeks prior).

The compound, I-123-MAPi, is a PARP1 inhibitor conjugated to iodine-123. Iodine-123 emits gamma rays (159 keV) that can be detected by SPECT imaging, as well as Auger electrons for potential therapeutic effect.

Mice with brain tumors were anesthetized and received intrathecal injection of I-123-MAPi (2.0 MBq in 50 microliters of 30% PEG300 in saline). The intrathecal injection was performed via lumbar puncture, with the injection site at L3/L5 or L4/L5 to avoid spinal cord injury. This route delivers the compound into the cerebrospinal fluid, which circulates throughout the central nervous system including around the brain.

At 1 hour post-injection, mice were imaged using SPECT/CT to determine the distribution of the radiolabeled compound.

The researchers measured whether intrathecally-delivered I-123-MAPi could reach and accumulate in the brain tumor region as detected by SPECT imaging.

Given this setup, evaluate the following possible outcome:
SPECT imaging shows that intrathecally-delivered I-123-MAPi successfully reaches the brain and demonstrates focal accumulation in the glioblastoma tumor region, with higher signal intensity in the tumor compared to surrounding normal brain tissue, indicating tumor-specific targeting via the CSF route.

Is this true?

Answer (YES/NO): YES